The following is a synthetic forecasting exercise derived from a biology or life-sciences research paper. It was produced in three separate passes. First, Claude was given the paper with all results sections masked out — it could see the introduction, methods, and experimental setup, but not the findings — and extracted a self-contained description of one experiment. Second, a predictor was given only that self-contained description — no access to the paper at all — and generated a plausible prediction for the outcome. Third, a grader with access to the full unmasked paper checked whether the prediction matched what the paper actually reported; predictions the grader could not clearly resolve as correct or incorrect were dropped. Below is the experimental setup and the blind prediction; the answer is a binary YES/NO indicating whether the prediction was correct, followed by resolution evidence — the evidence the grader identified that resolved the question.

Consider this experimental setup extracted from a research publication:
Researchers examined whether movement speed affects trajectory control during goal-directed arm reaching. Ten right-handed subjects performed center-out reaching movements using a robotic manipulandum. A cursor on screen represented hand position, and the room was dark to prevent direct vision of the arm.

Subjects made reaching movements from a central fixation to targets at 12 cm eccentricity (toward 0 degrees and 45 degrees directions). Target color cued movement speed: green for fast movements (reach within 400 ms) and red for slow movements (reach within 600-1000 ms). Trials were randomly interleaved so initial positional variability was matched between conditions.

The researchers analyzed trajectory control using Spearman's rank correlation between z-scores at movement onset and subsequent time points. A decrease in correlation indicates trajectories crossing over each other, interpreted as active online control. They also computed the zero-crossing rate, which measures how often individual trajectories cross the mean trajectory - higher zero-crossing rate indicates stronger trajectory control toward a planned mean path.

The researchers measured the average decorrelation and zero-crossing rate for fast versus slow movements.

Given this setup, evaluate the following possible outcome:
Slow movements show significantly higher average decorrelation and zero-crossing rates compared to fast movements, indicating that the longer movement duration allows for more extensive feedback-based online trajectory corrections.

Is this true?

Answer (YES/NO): NO